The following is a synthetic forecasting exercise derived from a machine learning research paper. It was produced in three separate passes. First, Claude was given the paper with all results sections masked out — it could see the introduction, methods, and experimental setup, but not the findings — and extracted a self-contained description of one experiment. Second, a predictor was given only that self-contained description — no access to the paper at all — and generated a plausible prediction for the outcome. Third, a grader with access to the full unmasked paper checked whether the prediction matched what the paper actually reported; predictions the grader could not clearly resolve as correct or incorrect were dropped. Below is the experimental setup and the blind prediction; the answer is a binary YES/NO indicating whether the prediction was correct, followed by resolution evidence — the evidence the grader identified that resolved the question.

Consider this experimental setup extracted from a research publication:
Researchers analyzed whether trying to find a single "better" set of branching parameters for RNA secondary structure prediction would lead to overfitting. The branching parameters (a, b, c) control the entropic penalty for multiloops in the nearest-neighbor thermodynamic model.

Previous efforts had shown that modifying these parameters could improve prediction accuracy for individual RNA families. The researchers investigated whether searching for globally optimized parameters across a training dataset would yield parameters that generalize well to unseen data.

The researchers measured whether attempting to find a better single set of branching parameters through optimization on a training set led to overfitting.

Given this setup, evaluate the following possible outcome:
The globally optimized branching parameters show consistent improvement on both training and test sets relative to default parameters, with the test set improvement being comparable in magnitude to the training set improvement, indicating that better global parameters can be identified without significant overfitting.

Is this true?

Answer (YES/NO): NO